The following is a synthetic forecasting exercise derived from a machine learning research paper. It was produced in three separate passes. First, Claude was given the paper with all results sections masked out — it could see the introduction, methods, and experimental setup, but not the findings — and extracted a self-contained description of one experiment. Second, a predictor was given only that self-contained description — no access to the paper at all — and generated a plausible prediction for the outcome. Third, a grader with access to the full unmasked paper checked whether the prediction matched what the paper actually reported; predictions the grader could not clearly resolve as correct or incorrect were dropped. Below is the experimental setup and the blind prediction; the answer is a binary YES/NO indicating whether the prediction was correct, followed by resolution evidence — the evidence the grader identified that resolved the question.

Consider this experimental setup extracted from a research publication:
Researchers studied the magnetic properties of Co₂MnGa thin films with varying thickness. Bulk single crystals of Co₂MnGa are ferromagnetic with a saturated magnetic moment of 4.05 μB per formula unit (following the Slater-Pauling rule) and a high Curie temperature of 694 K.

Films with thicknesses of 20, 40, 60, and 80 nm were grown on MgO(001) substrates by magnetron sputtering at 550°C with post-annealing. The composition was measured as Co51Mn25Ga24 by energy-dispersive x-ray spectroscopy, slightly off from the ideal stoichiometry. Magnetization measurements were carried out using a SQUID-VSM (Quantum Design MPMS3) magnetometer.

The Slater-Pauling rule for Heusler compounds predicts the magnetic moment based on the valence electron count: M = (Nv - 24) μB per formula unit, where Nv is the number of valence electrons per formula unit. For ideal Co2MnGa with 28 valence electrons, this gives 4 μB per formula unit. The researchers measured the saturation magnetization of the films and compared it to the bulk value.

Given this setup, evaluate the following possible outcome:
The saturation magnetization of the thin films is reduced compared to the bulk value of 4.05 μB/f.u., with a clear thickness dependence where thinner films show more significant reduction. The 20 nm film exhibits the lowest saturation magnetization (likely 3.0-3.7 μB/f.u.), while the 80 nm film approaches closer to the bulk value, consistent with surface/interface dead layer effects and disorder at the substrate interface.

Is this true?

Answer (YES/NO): NO